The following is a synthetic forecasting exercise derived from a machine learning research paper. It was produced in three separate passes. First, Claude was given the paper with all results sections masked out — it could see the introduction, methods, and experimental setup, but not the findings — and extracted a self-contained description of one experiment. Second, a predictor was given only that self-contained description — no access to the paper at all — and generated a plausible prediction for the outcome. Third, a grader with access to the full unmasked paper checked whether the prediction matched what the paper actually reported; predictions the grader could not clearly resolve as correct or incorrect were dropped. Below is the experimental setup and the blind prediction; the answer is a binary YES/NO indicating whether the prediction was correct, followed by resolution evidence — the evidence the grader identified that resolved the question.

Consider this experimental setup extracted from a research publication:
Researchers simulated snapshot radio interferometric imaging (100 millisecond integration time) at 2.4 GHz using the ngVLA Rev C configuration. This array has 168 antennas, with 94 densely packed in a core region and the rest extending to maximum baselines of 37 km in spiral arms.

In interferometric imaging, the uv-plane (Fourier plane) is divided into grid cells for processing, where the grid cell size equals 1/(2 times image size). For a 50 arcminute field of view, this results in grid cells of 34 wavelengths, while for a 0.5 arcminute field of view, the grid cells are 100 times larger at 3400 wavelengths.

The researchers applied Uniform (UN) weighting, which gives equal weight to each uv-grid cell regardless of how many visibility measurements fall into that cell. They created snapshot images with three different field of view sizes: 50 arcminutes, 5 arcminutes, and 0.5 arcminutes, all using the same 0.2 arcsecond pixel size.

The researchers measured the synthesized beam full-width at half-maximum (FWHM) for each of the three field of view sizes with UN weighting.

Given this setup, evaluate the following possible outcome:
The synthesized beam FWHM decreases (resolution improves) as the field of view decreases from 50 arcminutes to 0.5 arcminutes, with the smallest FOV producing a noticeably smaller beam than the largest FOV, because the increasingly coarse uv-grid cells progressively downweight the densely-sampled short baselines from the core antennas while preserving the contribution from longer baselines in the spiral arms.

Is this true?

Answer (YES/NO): YES